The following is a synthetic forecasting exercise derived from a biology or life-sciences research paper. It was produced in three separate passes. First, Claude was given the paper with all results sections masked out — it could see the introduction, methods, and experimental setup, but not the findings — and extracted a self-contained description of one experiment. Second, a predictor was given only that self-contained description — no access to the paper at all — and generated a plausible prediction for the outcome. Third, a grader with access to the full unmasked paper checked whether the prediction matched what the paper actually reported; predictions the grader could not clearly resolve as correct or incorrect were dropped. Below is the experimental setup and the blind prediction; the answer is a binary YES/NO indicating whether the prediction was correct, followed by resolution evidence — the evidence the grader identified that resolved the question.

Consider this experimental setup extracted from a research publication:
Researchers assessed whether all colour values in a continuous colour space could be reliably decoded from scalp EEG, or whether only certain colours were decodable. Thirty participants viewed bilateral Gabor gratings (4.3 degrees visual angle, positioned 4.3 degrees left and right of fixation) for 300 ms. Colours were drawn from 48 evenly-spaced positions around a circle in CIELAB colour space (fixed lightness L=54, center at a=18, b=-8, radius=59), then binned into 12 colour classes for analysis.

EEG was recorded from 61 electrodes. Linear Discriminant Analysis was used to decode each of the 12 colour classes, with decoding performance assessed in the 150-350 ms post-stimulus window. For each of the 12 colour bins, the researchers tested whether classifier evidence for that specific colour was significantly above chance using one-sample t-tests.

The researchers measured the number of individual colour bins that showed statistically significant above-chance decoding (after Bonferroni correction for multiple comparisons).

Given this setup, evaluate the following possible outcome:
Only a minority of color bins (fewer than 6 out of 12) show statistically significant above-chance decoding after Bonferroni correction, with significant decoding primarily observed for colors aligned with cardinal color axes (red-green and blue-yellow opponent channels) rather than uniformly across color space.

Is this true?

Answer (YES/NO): NO